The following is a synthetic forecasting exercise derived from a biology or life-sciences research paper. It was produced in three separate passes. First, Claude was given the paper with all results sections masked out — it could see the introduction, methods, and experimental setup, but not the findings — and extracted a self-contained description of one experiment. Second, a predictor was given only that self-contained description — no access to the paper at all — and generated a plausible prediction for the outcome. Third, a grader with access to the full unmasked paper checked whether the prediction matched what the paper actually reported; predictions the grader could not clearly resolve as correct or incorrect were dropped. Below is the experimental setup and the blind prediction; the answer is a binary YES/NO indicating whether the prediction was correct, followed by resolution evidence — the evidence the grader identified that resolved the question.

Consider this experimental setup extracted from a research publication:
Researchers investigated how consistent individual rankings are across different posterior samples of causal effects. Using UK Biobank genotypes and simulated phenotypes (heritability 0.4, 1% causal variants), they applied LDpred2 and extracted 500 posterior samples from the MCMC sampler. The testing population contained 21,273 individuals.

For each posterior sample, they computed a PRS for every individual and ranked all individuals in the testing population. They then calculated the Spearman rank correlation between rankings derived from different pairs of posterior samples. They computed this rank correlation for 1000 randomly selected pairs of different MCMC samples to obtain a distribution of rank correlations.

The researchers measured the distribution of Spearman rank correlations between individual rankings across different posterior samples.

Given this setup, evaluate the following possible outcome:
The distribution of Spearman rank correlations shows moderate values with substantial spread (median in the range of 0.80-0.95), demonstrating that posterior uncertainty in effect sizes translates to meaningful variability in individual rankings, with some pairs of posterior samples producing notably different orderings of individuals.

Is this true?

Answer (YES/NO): NO